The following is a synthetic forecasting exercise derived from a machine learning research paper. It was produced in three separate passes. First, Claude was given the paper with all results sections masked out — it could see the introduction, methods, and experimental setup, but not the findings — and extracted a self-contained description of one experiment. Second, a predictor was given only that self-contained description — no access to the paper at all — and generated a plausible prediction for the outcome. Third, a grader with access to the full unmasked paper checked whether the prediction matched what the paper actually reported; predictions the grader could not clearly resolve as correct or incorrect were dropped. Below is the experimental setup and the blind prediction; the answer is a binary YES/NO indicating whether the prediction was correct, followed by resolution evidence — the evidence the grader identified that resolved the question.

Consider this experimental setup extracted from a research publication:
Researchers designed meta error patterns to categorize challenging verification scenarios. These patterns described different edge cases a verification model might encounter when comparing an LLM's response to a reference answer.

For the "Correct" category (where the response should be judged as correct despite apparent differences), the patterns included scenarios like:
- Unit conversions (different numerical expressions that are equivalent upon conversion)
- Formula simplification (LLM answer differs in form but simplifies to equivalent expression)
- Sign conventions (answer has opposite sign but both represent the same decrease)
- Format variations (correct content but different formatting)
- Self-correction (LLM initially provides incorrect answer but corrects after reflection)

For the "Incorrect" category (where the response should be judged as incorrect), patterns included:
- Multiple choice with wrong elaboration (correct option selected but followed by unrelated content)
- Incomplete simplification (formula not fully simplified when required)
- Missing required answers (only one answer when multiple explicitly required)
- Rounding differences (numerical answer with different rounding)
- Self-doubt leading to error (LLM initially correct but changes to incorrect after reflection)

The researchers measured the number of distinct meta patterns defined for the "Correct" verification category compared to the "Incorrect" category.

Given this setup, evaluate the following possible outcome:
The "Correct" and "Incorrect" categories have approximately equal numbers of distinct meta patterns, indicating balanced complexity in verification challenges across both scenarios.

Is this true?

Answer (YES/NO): NO